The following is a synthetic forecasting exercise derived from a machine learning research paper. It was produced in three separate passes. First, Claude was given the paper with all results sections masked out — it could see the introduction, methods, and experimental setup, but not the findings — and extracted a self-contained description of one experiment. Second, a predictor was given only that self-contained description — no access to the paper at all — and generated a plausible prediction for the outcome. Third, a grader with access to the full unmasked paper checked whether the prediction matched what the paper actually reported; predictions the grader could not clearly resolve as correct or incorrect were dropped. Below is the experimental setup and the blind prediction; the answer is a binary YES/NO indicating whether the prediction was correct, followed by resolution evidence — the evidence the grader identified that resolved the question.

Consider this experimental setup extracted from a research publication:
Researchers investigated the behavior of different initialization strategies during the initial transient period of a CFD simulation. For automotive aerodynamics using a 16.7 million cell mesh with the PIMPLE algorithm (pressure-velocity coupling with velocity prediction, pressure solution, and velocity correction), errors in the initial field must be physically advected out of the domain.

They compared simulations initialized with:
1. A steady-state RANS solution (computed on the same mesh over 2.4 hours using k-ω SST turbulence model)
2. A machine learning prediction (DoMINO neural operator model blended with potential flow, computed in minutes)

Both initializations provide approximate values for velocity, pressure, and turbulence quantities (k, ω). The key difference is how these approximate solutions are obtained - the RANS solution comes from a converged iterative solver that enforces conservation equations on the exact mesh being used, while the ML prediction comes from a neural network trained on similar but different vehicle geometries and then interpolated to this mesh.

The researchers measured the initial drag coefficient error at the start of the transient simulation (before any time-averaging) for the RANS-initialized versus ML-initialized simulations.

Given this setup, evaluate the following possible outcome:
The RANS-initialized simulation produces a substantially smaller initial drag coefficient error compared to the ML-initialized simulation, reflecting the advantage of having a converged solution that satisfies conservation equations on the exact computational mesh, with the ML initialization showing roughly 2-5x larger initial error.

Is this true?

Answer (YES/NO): NO